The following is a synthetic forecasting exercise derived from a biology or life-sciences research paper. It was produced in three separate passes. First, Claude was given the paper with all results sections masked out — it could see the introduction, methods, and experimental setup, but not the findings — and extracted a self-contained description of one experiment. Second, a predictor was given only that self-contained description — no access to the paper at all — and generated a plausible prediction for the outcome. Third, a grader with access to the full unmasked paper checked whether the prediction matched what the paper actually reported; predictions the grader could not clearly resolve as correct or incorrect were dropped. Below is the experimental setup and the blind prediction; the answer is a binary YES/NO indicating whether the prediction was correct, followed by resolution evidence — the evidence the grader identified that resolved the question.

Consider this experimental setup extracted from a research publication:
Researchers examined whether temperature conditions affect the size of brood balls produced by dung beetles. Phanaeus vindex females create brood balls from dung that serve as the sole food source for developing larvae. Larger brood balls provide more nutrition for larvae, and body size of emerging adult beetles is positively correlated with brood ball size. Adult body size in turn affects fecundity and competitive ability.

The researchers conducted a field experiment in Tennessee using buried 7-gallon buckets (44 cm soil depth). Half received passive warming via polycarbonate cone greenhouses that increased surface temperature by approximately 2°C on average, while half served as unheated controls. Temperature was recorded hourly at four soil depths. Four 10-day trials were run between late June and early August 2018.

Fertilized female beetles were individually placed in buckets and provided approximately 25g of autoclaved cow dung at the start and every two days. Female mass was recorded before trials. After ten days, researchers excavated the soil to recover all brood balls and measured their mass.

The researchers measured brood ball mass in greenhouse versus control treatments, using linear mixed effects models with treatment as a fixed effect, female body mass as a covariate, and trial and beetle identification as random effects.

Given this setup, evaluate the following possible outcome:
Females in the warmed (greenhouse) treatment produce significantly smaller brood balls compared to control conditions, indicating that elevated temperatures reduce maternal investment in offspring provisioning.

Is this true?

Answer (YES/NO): YES